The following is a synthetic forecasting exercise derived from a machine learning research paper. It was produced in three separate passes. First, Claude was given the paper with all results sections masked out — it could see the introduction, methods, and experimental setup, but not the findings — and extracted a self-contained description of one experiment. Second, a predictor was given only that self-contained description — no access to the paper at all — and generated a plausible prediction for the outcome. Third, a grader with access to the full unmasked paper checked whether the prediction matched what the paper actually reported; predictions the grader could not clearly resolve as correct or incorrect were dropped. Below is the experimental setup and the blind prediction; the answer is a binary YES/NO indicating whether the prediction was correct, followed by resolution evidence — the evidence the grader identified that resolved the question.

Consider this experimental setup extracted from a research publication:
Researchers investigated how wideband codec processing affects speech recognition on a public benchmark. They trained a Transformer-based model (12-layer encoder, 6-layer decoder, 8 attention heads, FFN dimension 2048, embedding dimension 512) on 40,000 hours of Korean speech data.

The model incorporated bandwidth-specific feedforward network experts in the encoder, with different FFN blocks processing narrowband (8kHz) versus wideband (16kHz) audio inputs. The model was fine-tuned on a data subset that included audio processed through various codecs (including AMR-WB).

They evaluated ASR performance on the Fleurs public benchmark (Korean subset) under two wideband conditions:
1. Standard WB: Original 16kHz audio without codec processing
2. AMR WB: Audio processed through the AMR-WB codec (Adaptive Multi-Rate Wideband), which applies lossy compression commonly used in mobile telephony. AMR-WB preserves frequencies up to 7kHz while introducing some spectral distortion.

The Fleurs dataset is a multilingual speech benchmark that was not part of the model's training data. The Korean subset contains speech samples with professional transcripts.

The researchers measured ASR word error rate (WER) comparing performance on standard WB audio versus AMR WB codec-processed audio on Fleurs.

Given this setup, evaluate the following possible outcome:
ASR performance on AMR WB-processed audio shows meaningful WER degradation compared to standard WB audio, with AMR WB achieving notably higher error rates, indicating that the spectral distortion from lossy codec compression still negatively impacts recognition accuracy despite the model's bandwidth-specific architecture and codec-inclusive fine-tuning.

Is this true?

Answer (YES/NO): NO